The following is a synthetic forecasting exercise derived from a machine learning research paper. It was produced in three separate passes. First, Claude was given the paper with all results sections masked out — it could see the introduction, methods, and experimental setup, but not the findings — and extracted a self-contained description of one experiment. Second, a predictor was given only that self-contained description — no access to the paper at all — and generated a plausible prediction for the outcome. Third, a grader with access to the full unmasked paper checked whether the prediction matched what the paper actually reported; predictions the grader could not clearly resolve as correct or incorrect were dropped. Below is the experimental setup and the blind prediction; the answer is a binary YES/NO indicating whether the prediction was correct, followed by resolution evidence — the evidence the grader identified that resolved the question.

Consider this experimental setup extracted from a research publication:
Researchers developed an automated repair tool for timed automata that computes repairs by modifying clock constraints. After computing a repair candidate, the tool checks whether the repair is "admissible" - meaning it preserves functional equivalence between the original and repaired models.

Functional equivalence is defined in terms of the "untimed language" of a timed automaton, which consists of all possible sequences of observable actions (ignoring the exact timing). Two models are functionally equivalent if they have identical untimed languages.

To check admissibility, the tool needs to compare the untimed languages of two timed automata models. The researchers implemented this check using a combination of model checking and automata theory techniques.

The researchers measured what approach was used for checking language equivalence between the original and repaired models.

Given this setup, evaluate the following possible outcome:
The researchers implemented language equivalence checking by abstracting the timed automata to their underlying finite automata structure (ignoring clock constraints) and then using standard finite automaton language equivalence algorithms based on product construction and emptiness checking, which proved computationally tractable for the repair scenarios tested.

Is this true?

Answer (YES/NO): NO